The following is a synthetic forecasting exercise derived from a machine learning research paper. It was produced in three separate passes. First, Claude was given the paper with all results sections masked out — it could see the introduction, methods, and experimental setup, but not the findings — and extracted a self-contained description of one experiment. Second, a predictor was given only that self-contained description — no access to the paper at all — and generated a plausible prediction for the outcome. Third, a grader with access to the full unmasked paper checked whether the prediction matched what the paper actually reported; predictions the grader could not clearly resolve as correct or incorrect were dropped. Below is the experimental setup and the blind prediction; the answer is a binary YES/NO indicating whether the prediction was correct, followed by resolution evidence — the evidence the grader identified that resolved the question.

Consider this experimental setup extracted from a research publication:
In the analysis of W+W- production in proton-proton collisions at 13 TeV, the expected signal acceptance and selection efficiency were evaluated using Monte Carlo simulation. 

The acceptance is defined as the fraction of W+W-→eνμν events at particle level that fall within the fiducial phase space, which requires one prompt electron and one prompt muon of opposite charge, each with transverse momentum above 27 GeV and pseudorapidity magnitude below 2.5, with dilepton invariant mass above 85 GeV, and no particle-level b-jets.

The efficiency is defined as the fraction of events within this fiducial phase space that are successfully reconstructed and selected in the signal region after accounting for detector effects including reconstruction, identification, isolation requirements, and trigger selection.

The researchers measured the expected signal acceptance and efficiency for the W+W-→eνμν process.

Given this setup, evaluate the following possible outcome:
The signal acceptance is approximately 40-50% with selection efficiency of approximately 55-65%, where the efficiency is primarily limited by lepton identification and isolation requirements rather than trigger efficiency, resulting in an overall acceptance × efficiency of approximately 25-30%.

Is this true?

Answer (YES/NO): NO